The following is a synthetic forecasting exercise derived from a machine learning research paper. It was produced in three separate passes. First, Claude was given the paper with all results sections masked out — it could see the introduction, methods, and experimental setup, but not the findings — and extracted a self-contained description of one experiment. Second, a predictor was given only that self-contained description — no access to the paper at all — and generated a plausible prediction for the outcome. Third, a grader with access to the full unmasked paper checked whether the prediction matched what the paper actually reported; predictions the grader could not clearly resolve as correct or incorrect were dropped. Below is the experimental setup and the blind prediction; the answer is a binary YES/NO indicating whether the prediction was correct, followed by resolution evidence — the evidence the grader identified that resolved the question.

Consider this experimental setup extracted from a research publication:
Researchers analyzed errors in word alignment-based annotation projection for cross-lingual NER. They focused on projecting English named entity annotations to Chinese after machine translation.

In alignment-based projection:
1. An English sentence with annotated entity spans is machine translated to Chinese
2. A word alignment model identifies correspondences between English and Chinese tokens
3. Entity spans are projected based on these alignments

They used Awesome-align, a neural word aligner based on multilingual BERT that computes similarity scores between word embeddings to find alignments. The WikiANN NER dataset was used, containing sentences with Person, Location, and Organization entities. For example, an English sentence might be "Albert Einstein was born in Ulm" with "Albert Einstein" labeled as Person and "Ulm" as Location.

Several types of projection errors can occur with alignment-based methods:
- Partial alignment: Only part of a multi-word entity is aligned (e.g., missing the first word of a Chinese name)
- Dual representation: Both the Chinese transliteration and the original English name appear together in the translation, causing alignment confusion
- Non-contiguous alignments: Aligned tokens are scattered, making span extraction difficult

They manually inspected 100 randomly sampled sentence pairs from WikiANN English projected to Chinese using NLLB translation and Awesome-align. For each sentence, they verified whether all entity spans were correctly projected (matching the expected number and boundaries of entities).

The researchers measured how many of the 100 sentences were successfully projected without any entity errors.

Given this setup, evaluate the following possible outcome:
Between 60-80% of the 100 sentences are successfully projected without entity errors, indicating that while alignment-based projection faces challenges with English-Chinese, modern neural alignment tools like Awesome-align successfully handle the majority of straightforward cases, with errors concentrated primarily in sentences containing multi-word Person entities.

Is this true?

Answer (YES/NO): NO